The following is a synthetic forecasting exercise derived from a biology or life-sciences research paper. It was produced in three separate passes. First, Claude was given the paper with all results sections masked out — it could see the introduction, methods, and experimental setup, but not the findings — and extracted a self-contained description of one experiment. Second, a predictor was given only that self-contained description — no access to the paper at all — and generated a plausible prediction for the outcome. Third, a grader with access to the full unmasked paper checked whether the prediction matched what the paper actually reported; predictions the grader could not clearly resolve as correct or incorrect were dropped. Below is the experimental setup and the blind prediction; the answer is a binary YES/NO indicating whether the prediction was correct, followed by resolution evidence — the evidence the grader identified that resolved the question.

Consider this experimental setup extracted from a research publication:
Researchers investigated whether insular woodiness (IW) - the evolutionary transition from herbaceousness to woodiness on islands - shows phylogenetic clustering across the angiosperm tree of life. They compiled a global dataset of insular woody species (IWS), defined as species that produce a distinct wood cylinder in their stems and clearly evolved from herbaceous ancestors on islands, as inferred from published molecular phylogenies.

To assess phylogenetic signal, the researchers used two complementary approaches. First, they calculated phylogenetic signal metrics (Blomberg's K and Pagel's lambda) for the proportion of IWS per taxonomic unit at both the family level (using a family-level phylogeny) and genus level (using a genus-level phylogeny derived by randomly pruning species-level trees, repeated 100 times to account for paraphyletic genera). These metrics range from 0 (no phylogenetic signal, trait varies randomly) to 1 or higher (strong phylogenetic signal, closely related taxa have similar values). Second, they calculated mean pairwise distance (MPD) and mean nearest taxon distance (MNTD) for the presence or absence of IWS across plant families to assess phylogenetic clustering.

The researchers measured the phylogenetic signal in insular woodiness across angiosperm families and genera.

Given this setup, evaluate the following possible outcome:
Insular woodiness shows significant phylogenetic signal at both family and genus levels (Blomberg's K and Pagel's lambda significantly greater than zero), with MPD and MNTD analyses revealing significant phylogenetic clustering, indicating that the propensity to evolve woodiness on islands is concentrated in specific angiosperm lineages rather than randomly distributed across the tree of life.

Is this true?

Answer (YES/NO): NO